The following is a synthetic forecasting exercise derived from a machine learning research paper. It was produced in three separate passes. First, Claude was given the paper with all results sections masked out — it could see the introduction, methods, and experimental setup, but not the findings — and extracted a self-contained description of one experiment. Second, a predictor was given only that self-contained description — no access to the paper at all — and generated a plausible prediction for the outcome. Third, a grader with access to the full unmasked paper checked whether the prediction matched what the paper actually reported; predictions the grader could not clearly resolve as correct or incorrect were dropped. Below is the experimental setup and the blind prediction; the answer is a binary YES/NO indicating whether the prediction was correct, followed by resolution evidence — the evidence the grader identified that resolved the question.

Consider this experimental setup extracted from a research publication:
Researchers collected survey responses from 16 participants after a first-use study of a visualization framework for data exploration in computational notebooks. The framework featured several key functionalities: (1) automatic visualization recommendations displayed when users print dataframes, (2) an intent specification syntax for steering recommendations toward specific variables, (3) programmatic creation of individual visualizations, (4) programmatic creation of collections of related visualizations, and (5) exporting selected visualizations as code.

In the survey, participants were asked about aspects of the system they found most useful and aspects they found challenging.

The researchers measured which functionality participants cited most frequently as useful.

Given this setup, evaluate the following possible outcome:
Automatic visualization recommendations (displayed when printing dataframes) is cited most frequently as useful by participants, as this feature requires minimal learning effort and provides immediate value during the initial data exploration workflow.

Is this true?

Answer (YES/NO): YES